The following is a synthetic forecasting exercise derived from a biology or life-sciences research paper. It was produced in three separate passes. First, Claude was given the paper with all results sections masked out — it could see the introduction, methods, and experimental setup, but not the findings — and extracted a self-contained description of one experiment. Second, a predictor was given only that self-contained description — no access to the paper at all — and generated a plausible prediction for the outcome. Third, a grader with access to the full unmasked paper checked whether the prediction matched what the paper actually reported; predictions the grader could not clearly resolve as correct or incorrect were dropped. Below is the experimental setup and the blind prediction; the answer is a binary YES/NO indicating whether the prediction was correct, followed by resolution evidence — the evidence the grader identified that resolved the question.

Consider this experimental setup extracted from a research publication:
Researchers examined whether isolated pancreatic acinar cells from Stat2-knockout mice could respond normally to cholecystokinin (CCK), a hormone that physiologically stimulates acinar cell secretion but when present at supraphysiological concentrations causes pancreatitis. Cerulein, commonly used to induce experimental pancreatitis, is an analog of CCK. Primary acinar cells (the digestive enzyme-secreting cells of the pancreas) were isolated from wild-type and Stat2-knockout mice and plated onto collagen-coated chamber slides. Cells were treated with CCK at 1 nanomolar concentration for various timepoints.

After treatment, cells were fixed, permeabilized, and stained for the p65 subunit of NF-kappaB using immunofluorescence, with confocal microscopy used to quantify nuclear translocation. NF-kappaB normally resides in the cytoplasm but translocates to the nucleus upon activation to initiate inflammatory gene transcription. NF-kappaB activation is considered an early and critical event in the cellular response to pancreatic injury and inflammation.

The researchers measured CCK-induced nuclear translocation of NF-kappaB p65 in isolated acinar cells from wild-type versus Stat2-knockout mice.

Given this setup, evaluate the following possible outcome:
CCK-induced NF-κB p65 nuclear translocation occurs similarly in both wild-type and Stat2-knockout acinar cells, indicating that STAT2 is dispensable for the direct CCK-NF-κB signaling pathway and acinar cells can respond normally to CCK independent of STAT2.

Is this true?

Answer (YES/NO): NO